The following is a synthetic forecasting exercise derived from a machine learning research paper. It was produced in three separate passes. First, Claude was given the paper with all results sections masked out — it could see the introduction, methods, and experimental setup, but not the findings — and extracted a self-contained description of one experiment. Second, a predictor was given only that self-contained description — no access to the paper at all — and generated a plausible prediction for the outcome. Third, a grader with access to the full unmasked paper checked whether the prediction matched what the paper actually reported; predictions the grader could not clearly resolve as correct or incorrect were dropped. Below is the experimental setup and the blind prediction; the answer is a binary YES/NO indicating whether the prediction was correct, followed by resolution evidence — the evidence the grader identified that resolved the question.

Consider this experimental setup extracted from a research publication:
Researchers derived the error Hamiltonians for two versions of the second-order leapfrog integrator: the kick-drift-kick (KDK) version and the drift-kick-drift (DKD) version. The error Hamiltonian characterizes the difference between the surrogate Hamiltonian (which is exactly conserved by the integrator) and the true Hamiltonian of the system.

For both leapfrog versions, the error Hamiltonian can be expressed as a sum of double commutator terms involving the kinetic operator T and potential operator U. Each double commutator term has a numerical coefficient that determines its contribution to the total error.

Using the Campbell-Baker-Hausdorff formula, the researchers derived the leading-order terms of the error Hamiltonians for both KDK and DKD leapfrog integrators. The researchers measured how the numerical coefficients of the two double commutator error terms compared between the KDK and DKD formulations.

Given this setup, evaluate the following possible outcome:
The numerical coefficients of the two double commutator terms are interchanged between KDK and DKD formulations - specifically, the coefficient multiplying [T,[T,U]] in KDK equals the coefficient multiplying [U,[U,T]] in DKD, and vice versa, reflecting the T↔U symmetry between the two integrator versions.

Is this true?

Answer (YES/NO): YES